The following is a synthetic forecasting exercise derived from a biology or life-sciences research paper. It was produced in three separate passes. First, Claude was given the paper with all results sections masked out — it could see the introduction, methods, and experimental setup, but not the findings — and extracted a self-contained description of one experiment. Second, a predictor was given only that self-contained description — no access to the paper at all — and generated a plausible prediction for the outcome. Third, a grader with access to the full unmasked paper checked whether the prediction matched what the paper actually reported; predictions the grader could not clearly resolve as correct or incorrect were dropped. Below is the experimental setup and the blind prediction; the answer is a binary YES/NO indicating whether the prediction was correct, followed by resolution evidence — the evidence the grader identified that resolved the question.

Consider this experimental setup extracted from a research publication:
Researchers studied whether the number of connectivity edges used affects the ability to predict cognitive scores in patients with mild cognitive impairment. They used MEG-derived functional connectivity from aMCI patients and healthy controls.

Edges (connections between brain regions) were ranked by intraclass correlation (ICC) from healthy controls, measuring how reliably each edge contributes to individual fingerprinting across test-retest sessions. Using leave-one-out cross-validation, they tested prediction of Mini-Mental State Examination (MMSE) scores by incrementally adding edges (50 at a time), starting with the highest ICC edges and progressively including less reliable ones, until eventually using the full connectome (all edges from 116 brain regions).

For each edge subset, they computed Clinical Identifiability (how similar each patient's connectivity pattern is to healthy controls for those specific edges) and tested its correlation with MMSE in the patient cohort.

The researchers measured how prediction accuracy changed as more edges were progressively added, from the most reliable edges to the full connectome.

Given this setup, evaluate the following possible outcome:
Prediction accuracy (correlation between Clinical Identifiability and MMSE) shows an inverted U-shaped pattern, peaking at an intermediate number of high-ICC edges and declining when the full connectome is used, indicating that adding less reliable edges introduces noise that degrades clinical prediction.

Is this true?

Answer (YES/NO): YES